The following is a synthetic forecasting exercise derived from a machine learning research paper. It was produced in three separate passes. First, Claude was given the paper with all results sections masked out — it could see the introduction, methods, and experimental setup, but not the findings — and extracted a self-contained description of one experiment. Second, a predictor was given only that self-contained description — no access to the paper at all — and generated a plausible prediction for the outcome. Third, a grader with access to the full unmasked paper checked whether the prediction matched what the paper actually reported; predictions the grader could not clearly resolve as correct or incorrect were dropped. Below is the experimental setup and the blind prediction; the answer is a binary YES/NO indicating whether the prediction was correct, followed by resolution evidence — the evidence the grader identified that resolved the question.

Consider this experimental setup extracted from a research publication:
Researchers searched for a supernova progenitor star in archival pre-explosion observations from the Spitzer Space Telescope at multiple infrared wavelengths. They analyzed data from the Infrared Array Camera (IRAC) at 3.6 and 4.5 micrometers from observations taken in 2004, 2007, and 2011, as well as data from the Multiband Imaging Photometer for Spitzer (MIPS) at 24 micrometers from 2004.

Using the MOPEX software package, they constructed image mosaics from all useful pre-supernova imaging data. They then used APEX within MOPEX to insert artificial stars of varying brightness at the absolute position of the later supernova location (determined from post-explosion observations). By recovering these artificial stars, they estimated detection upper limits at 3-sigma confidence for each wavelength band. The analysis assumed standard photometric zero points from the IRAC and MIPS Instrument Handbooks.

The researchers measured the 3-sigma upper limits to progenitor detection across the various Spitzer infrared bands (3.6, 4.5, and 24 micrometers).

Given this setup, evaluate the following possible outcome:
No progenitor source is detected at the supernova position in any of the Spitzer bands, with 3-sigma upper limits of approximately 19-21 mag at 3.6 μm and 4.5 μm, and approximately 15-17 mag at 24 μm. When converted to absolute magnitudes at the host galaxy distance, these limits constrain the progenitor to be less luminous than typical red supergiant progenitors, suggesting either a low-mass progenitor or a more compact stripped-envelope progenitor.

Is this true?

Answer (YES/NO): NO